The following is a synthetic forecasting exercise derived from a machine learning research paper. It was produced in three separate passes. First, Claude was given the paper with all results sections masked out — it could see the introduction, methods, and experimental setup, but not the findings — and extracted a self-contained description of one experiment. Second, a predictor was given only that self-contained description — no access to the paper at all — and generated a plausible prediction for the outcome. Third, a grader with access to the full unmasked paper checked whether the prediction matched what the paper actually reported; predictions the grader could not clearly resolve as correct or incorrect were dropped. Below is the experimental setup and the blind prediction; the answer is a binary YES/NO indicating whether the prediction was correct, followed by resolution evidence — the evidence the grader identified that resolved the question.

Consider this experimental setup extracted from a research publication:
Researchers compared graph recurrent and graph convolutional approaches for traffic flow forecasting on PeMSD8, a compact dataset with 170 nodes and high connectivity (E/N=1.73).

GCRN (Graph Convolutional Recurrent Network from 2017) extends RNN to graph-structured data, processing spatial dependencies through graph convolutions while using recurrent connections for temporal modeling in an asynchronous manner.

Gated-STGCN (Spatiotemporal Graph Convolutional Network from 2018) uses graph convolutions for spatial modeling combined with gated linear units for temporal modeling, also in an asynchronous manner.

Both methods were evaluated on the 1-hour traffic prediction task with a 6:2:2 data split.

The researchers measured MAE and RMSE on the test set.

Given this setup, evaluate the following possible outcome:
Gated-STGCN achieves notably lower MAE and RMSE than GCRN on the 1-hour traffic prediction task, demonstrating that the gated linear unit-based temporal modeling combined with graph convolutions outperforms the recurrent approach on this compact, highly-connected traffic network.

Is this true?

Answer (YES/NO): NO